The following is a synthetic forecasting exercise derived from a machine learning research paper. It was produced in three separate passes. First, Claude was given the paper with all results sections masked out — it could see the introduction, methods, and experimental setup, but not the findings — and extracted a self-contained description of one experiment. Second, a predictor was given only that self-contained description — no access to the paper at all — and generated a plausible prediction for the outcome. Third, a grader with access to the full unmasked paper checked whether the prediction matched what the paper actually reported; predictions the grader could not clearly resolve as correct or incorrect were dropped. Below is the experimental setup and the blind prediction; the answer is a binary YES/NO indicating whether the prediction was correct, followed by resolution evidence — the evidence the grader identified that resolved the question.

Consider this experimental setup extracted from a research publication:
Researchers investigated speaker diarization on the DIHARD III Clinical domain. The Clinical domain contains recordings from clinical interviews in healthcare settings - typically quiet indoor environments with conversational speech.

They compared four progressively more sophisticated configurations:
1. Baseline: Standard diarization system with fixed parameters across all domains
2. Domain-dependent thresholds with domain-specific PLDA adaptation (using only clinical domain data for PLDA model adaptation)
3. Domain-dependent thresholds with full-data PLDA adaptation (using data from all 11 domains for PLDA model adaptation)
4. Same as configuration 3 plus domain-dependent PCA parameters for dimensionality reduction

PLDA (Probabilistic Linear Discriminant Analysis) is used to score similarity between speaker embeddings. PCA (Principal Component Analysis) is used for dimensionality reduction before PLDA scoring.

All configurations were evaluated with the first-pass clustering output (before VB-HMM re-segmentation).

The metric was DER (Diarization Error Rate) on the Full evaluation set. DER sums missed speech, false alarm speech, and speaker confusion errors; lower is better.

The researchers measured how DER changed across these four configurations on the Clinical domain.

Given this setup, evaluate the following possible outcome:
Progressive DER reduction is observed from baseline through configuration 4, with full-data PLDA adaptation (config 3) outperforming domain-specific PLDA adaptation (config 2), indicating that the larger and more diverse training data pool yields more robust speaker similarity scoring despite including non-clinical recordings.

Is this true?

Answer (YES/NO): NO